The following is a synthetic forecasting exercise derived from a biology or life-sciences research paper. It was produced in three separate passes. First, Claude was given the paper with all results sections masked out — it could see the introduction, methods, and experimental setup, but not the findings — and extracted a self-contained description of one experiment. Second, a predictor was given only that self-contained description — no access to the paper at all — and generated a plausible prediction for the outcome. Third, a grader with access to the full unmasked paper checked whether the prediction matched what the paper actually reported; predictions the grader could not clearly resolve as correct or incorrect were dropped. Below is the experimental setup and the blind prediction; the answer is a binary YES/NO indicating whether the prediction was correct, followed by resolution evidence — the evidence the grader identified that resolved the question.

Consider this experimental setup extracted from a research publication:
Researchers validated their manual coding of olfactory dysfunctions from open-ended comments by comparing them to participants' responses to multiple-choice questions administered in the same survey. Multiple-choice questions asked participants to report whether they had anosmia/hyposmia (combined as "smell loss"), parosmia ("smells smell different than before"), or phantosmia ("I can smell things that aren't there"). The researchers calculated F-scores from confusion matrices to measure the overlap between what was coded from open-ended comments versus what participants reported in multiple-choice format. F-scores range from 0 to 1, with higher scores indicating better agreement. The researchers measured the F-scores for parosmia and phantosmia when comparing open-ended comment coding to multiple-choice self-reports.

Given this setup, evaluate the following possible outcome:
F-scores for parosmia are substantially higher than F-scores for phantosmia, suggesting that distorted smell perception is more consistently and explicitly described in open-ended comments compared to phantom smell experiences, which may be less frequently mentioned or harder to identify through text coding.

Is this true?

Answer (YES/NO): NO